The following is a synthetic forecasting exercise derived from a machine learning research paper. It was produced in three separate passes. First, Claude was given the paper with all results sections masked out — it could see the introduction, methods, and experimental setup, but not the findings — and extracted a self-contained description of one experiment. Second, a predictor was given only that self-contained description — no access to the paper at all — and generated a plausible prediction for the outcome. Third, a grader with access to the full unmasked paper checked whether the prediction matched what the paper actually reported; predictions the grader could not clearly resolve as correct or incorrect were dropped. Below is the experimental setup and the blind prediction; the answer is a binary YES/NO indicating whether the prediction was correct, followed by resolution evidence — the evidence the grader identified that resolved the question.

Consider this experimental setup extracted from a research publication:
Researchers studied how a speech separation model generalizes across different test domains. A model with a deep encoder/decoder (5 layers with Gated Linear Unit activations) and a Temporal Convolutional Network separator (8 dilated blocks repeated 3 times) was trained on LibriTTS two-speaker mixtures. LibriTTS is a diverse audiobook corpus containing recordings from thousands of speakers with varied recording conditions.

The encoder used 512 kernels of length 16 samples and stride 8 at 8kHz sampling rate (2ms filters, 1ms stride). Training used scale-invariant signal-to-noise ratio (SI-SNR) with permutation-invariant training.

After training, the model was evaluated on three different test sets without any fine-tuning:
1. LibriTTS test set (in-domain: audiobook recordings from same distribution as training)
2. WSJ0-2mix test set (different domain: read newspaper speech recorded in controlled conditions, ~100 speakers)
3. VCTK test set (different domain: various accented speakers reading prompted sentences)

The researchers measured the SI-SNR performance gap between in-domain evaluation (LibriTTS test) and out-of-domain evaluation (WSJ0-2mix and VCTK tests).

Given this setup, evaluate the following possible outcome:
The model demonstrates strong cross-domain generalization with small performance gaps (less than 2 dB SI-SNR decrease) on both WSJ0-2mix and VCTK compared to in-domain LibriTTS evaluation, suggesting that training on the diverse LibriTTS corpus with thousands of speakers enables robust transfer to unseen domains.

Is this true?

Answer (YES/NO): NO